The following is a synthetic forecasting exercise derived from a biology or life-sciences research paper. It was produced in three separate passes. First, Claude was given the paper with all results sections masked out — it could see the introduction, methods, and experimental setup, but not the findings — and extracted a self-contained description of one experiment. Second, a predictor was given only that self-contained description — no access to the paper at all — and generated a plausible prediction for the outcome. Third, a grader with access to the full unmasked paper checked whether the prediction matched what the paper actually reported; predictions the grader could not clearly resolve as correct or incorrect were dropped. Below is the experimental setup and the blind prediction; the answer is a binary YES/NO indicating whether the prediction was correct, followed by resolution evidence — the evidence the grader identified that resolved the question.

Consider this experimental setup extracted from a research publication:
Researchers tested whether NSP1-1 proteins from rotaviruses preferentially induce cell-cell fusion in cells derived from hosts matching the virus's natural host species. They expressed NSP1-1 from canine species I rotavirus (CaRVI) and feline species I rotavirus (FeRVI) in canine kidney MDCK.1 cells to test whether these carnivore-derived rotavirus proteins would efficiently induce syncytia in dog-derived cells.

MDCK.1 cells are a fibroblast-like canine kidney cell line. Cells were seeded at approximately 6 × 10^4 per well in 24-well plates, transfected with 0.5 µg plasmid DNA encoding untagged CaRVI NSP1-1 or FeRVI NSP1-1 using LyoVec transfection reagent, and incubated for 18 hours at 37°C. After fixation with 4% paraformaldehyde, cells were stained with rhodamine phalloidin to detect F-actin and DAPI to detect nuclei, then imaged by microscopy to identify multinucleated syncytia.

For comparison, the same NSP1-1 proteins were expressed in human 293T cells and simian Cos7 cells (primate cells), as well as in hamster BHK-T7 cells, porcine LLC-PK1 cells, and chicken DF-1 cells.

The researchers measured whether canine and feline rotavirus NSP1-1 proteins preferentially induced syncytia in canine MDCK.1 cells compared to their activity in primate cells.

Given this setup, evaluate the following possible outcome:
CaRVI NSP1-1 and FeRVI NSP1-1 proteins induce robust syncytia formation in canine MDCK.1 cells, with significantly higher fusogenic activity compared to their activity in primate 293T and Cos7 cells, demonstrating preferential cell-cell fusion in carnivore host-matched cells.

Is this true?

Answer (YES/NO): NO